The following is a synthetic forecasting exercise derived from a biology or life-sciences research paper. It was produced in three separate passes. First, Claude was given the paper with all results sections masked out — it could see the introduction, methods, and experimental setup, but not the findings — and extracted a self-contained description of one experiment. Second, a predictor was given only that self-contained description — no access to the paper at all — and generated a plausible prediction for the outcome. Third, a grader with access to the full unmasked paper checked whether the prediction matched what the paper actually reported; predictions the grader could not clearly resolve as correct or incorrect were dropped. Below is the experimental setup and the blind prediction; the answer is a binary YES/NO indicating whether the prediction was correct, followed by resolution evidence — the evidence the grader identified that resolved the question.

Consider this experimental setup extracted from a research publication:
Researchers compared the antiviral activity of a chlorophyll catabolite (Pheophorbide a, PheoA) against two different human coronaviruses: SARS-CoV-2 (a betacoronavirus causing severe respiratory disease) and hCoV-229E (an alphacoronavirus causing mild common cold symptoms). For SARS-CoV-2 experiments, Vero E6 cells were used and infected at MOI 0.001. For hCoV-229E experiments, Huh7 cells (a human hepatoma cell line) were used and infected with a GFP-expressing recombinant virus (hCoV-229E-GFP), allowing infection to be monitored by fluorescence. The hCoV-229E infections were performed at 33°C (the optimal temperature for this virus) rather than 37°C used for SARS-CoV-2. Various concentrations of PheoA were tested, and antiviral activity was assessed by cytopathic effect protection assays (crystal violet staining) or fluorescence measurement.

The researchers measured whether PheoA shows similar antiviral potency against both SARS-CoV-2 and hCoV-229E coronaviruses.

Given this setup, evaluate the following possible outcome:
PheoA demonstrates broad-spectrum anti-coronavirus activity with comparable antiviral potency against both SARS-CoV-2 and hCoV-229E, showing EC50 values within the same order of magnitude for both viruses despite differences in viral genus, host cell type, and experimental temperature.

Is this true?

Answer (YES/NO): YES